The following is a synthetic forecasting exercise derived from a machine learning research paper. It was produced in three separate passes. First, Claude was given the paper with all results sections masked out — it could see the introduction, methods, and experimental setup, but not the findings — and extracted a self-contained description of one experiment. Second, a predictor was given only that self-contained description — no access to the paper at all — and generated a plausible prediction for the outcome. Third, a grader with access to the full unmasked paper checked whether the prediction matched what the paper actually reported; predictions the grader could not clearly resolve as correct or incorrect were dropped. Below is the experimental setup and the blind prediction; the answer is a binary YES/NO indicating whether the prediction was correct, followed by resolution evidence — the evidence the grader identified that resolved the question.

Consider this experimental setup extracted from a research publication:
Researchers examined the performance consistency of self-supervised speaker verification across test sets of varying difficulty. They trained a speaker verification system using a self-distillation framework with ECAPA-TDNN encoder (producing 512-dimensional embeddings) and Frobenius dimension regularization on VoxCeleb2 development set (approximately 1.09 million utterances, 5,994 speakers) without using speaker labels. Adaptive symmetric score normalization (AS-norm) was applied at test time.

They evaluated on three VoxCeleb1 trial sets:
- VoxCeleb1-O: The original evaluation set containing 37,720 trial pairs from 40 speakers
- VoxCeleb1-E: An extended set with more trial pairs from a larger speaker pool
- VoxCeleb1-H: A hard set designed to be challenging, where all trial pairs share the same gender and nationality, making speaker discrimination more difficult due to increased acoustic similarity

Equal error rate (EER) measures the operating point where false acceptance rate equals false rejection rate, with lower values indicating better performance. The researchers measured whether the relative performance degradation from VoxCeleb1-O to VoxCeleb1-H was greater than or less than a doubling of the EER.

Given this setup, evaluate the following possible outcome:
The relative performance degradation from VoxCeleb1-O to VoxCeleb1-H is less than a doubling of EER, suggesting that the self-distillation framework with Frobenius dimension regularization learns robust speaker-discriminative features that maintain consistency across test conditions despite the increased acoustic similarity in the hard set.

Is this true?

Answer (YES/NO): NO